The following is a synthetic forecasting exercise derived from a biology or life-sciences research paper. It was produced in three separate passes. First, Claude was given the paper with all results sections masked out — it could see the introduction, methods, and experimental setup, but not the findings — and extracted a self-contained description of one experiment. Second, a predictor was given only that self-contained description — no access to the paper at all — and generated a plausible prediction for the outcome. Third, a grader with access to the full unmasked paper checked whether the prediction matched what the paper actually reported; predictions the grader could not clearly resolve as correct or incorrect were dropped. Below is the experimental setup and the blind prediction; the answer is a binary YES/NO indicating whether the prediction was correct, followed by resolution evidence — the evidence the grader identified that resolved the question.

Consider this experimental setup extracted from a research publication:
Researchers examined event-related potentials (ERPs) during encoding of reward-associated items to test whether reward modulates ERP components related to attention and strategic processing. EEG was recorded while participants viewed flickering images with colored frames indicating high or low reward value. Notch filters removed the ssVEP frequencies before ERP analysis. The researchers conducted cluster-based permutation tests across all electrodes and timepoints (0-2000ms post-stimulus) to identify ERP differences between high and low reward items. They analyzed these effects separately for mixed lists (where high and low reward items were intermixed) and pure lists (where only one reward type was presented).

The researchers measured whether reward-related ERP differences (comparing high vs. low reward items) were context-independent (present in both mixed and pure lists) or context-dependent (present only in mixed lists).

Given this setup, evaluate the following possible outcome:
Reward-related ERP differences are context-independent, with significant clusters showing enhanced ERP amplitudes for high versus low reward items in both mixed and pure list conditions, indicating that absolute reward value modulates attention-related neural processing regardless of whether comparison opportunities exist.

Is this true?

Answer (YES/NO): NO